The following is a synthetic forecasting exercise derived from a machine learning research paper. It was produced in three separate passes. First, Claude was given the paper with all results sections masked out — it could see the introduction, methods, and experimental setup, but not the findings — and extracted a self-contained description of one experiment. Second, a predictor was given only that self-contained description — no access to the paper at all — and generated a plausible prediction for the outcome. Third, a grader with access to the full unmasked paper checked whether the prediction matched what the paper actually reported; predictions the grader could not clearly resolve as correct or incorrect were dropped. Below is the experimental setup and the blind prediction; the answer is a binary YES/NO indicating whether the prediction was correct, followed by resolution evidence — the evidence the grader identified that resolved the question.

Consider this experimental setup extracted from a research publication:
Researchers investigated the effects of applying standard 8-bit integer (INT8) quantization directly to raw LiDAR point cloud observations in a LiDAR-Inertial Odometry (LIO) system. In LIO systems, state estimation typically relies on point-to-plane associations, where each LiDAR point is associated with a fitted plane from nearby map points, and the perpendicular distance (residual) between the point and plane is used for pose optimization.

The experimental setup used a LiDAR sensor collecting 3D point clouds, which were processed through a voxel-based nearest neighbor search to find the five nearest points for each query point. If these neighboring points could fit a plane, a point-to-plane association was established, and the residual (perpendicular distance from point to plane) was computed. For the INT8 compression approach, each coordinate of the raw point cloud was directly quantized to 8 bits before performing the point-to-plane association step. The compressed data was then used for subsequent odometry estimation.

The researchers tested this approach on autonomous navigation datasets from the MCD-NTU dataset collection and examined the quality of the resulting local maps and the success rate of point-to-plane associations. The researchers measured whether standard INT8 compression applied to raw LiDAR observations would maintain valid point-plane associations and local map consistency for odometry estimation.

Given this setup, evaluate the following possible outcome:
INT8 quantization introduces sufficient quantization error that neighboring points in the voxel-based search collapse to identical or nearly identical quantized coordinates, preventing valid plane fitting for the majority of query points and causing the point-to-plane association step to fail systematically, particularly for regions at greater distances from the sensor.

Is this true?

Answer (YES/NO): NO